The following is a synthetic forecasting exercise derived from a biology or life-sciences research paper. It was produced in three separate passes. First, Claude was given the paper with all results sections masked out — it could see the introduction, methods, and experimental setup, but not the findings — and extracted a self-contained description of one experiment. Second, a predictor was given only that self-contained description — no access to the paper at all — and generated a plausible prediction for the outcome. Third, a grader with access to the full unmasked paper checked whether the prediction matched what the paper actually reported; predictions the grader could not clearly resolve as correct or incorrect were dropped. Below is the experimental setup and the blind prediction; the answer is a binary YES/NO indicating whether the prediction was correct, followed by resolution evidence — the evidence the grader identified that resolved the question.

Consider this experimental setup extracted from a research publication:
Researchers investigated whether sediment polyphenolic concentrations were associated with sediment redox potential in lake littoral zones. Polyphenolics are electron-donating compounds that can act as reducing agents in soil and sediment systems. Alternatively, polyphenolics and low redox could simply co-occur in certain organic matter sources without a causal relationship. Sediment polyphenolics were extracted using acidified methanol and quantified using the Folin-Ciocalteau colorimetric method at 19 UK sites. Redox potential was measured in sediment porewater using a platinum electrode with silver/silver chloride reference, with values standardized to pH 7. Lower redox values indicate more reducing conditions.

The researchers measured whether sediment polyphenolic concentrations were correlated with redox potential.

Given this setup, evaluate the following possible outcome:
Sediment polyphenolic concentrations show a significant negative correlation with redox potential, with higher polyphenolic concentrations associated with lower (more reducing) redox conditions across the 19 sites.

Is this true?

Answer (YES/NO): YES